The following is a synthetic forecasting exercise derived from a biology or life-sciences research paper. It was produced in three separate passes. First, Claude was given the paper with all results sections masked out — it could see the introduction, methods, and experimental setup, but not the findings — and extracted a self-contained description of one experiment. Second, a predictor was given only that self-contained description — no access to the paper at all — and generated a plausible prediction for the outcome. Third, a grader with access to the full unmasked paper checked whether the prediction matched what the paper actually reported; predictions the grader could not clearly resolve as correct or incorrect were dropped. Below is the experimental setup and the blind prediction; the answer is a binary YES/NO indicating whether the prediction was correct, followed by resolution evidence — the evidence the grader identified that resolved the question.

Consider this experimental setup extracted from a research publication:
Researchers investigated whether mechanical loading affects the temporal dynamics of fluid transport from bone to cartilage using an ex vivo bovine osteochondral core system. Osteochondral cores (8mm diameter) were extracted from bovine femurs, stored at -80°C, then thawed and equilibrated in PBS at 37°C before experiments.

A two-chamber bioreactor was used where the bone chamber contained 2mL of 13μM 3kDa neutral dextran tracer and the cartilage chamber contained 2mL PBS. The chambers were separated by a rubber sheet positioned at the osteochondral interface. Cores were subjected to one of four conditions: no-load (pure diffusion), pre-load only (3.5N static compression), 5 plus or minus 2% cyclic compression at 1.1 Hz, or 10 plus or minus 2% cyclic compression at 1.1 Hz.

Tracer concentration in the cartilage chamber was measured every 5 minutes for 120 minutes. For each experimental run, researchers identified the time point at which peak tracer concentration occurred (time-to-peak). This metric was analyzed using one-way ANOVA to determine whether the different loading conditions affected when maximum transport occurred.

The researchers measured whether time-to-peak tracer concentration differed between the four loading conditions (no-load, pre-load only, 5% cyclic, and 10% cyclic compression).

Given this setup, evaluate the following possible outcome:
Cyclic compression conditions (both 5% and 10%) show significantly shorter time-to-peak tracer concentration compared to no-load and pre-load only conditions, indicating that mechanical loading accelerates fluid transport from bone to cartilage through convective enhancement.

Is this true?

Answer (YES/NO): NO